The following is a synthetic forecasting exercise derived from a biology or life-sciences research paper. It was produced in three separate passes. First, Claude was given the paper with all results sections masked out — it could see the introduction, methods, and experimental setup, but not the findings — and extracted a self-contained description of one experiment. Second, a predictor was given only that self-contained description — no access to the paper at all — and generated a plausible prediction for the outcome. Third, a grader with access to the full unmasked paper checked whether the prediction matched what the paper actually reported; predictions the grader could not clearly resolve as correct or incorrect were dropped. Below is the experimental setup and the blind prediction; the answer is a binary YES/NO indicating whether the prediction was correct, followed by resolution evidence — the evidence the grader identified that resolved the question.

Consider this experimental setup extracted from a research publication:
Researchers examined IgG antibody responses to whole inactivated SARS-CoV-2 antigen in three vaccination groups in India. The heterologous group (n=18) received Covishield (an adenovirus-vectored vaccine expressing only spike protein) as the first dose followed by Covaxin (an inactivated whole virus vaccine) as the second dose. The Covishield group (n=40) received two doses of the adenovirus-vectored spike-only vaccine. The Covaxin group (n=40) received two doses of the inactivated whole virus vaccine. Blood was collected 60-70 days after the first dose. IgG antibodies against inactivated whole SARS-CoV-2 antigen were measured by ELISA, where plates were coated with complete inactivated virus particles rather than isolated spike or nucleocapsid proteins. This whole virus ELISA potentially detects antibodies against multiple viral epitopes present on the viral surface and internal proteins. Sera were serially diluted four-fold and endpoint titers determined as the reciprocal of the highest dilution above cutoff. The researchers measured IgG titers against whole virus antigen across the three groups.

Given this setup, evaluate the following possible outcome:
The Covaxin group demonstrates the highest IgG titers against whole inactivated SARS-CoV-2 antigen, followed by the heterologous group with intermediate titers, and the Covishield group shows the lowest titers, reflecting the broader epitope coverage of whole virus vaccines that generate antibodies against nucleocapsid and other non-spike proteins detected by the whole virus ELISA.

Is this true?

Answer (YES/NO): NO